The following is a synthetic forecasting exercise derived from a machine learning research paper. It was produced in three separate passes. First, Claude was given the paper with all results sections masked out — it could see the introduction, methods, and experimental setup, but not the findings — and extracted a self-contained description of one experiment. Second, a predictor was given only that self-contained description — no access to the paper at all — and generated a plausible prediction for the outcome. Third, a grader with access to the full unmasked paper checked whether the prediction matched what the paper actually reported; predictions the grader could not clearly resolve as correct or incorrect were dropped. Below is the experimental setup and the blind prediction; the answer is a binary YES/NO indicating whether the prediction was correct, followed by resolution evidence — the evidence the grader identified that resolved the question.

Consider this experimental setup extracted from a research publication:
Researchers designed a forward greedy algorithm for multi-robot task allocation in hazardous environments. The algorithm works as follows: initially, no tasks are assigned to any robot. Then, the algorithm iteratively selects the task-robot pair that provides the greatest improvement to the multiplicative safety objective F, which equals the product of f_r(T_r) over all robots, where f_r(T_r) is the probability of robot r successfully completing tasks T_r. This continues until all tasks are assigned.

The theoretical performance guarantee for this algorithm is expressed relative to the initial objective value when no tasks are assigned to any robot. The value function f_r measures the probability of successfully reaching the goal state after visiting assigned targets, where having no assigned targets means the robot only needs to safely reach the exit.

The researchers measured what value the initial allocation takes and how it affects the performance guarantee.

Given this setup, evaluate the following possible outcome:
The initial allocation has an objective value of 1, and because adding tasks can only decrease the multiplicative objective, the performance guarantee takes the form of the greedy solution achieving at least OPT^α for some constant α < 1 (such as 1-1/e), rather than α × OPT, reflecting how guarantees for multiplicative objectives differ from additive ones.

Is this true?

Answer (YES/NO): NO